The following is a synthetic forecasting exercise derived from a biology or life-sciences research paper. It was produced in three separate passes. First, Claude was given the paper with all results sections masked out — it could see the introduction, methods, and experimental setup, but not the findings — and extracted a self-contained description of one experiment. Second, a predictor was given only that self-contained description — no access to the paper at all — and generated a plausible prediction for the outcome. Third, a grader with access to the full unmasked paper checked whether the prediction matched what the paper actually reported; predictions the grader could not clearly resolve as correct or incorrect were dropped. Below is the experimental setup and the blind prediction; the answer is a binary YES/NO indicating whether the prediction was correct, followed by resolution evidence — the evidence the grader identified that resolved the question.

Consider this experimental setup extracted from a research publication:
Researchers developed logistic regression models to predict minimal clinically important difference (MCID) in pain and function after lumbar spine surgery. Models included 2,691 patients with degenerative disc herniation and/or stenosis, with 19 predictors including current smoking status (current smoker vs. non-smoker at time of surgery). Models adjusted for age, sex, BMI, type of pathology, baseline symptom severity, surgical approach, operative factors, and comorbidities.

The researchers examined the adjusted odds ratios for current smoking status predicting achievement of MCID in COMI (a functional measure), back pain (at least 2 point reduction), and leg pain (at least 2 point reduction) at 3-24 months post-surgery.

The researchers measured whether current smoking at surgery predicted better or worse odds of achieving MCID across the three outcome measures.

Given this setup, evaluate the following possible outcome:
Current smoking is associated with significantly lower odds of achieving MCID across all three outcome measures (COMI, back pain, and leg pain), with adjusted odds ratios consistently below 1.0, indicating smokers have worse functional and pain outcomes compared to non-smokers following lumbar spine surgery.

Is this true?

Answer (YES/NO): YES